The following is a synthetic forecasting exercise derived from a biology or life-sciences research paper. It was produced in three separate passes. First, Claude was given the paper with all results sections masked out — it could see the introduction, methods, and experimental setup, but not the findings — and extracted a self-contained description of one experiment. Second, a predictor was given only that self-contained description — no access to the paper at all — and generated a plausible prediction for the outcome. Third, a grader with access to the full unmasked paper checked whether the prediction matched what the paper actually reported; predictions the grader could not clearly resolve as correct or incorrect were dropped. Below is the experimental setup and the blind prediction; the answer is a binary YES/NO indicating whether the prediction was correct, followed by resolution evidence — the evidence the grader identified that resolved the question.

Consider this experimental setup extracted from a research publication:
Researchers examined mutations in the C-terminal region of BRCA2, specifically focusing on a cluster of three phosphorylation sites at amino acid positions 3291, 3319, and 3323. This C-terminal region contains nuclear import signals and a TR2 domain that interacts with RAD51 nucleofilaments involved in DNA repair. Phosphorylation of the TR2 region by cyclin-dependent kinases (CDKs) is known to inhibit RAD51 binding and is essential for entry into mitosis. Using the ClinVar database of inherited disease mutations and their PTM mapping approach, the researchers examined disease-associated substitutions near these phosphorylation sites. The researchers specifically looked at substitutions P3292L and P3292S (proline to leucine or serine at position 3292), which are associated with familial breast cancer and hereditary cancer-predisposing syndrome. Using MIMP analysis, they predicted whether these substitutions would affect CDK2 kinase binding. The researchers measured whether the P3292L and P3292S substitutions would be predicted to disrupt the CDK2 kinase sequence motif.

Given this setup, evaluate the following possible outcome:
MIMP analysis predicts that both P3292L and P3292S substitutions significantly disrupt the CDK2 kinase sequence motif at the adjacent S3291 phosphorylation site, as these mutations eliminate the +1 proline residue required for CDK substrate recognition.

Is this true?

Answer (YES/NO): YES